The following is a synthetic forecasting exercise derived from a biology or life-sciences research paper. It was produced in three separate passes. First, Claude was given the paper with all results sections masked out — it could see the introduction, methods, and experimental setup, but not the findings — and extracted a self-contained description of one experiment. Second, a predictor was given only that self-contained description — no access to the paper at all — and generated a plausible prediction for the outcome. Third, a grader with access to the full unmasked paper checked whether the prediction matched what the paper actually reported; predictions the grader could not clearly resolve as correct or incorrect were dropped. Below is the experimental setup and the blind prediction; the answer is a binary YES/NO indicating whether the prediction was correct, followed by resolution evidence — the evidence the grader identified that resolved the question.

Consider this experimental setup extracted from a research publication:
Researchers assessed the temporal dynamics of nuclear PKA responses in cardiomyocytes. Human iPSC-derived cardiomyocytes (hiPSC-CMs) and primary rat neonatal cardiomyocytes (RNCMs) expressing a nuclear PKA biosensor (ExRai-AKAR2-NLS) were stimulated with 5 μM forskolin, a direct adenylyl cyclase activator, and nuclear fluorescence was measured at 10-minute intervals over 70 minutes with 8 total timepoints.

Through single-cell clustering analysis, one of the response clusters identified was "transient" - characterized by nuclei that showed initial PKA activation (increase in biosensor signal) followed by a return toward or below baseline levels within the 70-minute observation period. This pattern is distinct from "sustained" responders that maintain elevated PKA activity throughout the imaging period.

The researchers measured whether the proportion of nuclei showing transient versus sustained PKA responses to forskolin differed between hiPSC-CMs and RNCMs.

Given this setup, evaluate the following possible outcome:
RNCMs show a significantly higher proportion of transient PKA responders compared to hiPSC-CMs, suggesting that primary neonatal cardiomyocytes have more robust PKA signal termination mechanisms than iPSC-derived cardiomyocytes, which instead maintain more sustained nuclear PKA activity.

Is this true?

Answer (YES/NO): NO